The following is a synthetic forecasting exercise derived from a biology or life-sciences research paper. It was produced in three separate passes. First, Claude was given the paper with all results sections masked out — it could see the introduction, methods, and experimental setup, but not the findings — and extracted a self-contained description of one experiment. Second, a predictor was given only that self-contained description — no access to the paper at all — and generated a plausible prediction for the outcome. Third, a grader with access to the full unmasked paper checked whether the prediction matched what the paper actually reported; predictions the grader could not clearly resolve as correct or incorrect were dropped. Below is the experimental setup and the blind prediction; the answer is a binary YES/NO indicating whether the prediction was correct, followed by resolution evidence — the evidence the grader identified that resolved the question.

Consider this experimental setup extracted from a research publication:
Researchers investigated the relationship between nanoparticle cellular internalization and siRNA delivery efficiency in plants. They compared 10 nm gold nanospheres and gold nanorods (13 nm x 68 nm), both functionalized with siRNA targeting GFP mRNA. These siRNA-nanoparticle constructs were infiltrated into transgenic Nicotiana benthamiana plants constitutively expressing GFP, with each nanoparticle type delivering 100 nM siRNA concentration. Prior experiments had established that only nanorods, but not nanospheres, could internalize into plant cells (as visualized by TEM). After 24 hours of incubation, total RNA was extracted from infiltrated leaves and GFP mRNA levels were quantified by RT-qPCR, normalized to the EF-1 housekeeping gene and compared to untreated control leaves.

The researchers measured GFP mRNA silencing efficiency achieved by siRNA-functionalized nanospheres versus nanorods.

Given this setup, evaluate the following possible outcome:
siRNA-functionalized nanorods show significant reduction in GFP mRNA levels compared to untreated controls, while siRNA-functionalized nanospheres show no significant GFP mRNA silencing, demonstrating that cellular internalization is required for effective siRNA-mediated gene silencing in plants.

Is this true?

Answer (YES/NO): NO